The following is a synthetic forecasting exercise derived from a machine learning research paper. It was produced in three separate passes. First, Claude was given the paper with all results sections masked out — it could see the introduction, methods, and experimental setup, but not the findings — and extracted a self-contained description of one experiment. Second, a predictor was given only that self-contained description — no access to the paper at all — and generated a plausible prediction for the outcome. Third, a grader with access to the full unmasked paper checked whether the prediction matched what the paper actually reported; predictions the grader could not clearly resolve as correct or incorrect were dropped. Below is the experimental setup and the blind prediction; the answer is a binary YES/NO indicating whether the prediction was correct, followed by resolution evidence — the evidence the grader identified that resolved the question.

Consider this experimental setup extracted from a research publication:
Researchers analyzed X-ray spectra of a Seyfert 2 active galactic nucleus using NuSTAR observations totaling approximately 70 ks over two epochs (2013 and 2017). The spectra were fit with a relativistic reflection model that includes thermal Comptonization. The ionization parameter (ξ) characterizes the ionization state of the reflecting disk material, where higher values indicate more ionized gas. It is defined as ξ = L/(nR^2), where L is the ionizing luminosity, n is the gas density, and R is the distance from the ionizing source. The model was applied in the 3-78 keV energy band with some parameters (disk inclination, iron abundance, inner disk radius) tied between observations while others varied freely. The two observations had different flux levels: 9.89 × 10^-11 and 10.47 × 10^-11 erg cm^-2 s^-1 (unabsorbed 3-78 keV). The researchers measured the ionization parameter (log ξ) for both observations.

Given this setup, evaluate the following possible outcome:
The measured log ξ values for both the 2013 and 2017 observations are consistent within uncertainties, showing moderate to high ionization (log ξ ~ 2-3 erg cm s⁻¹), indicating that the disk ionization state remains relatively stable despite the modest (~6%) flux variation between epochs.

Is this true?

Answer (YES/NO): NO